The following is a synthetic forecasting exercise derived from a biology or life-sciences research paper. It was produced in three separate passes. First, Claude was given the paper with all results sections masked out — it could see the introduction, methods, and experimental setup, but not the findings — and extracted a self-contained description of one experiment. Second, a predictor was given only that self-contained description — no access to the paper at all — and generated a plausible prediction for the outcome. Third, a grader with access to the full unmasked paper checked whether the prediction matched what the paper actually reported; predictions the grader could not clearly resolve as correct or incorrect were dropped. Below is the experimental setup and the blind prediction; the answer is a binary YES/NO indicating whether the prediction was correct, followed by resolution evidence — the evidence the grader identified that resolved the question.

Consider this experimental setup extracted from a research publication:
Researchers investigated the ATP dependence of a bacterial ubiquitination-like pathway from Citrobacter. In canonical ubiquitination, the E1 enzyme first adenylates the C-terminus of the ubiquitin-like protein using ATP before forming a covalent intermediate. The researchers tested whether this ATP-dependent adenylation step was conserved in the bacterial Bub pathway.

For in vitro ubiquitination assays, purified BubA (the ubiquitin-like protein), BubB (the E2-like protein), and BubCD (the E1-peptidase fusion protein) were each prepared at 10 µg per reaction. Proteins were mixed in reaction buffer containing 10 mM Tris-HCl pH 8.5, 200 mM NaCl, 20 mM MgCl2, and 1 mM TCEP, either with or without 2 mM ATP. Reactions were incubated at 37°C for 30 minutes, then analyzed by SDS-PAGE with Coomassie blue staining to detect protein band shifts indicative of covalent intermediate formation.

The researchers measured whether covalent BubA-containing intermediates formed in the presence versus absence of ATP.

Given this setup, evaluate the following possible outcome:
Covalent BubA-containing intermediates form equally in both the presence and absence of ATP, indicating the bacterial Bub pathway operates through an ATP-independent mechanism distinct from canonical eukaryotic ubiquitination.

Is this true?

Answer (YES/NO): NO